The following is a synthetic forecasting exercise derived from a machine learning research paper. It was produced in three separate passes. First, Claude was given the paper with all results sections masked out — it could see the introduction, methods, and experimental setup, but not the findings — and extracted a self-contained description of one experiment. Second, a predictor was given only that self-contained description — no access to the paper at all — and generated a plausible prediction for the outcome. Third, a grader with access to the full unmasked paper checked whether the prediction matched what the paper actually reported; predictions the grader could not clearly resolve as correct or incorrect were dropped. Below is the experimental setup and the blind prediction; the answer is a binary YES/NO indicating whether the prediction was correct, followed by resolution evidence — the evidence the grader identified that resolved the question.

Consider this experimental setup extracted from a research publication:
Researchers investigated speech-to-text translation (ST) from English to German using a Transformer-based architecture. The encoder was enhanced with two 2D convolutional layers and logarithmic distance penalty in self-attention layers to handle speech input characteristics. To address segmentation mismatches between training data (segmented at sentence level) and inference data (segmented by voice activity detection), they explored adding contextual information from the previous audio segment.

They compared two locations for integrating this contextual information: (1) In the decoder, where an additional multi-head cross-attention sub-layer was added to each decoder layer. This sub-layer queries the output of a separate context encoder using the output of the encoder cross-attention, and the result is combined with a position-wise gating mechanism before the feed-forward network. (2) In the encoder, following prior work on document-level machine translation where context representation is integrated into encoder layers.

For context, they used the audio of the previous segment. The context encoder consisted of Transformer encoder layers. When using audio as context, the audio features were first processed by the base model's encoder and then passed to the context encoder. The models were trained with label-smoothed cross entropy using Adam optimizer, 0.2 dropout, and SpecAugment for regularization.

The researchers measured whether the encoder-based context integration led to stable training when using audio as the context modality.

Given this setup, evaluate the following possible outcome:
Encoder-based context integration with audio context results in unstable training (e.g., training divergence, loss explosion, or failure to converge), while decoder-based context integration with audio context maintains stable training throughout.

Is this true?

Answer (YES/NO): YES